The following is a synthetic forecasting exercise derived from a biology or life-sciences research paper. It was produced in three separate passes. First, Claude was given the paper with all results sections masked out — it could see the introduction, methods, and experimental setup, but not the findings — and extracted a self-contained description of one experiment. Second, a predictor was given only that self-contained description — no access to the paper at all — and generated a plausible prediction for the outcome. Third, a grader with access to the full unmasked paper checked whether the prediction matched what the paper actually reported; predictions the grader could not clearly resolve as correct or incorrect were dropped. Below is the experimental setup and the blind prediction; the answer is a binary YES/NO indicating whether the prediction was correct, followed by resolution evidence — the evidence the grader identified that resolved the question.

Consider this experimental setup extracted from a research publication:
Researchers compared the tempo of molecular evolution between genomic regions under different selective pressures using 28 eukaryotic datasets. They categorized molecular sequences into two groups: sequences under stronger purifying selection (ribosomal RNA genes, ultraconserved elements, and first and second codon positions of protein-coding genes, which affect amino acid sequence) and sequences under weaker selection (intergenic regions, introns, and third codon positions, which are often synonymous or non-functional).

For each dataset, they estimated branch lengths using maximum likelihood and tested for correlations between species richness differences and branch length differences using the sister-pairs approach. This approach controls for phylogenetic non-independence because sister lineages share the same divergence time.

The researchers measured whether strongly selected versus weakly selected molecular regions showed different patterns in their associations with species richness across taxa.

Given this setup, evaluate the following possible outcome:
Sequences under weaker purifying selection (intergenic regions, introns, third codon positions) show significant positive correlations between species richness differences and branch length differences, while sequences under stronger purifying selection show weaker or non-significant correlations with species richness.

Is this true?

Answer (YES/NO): NO